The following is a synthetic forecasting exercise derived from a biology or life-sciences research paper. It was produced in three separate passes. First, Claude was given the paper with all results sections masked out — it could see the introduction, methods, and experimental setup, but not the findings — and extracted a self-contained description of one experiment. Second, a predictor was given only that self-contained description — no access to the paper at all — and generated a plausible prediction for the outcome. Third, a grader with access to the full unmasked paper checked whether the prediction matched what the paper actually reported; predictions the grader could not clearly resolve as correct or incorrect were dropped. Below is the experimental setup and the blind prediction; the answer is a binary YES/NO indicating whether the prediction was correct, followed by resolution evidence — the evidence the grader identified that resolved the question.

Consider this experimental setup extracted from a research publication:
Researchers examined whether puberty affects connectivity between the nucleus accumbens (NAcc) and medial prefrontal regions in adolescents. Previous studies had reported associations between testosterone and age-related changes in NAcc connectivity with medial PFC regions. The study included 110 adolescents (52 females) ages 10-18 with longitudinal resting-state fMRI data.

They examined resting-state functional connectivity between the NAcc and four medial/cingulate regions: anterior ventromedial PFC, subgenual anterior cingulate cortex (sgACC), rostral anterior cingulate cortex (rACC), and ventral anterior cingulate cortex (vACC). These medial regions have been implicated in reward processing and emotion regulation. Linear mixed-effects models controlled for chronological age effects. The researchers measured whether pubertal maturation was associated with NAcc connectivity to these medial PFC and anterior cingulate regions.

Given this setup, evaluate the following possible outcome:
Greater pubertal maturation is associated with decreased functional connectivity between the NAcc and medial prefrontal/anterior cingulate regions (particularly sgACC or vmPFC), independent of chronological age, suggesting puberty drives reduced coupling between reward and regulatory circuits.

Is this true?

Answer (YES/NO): NO